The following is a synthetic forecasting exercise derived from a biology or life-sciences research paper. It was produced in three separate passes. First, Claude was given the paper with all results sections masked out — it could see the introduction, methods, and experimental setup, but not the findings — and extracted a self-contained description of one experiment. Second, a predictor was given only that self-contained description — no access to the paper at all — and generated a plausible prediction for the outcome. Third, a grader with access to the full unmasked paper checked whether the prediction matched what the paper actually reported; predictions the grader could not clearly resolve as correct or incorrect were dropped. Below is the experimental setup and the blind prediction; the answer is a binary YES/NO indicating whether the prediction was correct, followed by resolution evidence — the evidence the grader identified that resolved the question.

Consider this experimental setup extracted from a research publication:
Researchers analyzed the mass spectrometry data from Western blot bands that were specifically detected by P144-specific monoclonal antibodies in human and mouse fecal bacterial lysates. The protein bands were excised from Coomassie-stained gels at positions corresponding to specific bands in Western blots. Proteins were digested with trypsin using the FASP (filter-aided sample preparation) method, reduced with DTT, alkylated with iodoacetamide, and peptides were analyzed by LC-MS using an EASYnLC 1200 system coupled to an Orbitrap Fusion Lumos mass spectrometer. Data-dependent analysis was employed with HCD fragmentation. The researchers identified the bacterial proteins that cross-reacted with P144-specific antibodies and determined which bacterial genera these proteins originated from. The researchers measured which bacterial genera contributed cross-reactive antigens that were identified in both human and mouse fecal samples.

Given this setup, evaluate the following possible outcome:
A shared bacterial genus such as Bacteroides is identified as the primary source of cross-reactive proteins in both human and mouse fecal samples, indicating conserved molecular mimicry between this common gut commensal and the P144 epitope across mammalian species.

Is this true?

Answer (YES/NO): NO